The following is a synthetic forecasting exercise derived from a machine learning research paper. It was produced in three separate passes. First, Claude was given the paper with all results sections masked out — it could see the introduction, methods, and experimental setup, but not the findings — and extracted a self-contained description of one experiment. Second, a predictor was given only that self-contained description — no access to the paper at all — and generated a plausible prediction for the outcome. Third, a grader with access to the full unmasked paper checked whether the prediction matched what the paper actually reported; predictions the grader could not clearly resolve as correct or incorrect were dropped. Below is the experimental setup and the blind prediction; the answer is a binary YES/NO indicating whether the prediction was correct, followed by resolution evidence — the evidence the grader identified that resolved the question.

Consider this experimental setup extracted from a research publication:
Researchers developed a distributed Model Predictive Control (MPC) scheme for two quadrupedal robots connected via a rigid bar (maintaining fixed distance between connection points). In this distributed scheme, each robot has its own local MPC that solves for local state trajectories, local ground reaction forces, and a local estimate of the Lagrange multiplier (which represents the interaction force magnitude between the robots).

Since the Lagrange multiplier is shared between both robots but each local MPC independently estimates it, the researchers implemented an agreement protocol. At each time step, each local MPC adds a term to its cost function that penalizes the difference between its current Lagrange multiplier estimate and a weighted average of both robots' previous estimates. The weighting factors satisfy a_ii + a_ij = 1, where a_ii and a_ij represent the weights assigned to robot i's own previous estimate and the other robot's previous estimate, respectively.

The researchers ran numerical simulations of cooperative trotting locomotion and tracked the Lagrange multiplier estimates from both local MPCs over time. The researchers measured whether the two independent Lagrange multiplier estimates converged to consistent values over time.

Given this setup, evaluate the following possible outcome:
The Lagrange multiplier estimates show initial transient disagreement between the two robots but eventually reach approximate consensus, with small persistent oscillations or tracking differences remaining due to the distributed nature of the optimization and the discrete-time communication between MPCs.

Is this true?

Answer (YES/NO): YES